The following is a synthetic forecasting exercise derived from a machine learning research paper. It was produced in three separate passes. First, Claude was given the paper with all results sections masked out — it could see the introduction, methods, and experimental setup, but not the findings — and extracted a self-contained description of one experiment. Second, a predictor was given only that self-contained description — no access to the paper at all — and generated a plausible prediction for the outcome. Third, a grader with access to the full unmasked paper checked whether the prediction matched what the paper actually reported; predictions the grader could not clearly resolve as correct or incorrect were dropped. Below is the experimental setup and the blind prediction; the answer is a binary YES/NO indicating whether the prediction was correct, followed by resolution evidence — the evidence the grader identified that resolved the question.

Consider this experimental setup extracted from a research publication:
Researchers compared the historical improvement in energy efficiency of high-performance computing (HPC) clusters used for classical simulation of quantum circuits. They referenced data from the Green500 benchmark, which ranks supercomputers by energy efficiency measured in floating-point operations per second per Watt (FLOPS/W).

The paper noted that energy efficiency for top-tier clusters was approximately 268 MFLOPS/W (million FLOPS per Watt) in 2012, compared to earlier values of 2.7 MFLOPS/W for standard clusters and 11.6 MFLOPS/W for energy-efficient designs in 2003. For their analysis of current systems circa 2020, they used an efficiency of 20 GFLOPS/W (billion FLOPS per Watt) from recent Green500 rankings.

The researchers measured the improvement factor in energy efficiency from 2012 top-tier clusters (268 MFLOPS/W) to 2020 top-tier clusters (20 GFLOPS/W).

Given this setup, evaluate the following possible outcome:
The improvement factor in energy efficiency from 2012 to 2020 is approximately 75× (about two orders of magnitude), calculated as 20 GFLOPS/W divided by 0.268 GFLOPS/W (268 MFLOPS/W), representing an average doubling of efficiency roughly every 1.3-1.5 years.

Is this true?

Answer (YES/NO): YES